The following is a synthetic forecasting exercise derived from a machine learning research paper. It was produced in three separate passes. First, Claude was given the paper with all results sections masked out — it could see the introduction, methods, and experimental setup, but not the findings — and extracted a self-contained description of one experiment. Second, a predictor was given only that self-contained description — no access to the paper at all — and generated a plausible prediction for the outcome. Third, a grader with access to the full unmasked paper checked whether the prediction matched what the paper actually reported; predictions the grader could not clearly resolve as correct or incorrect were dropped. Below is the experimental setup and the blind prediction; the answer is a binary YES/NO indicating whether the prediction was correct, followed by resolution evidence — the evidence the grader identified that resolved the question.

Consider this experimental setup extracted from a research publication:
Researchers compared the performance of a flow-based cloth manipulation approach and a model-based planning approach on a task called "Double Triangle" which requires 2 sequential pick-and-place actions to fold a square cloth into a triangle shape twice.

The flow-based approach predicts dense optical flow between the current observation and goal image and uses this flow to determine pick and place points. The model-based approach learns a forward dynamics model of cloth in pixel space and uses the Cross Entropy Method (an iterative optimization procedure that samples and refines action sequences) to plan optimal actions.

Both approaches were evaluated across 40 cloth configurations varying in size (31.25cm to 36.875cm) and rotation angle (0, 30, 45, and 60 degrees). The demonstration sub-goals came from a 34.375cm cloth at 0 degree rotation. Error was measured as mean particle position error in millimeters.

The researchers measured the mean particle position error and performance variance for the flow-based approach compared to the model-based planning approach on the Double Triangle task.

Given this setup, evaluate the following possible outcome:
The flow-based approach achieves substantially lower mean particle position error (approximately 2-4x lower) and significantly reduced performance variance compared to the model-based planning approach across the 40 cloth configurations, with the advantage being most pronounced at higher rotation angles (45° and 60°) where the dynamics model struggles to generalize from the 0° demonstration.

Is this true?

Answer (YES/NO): NO